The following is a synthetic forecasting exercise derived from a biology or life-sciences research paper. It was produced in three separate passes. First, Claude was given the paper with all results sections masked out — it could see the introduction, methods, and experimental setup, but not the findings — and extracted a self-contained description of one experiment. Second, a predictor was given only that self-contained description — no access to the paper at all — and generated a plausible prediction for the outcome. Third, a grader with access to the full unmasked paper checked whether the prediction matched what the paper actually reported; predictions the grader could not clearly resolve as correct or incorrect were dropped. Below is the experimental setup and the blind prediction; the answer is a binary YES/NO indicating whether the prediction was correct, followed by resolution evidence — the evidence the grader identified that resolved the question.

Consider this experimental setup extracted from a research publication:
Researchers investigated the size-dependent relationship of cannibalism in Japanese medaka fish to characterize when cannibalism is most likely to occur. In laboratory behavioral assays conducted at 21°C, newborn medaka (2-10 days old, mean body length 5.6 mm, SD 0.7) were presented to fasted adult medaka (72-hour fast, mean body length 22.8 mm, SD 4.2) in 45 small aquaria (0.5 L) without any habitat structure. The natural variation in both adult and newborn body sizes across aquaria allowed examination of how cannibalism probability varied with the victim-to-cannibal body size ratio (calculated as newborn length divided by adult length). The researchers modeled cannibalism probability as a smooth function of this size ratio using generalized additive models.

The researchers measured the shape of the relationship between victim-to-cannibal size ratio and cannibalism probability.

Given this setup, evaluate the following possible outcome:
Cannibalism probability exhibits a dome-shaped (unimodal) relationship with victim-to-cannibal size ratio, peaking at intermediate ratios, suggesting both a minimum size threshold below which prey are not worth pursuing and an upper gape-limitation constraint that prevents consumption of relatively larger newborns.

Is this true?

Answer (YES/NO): YES